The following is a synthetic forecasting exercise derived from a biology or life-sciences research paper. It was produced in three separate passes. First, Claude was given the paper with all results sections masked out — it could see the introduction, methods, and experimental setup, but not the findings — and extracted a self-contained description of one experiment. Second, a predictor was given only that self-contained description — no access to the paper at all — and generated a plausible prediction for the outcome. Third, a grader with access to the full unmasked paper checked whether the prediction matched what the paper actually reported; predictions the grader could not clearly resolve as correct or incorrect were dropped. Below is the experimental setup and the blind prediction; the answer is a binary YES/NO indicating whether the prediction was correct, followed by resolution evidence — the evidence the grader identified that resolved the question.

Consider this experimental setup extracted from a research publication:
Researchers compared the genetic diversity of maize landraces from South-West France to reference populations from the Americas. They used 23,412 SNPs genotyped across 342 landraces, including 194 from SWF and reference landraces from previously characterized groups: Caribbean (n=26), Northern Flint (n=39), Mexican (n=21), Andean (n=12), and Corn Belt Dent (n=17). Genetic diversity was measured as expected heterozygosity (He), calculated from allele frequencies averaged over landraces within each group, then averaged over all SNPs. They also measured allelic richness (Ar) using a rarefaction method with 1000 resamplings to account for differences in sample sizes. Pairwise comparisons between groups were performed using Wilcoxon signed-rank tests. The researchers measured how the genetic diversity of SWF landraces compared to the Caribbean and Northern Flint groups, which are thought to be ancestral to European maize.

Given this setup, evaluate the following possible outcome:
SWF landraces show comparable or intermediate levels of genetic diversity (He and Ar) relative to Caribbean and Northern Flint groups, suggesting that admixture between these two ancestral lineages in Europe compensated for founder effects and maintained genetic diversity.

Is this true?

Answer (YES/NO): YES